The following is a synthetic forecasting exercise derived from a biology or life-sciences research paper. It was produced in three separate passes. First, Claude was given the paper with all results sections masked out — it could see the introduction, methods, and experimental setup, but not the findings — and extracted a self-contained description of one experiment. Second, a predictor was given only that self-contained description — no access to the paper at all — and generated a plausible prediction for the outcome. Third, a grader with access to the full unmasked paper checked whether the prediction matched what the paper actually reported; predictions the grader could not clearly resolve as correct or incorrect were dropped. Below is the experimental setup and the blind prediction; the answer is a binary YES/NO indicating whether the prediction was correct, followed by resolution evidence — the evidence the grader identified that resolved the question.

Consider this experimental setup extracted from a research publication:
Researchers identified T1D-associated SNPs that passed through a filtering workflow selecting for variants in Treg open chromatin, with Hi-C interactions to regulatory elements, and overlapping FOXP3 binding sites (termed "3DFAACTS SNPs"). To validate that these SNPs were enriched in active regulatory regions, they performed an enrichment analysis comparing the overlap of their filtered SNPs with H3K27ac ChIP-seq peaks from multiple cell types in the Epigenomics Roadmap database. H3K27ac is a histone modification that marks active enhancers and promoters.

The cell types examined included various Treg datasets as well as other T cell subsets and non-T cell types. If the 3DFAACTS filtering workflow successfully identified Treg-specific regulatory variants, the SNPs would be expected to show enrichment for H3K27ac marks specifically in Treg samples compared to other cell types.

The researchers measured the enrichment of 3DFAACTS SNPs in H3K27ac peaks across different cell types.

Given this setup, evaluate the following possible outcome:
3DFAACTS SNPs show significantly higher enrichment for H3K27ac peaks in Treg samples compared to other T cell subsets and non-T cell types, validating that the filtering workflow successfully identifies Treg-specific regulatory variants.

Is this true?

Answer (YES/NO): NO